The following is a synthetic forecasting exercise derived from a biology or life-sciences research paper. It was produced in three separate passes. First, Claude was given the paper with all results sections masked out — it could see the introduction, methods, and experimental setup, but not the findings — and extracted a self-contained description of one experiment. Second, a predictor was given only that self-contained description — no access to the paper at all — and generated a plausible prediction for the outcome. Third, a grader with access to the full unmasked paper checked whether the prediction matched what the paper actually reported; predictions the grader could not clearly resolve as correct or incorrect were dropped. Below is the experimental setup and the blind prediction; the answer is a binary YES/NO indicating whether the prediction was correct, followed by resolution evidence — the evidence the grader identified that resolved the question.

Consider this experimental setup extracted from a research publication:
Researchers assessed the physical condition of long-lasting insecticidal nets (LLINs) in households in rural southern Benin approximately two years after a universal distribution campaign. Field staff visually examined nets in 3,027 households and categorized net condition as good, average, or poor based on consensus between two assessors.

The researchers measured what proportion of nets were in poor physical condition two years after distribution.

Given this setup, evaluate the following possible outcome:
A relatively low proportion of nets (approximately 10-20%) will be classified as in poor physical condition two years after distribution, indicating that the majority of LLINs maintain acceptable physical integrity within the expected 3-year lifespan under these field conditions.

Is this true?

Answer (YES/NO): NO